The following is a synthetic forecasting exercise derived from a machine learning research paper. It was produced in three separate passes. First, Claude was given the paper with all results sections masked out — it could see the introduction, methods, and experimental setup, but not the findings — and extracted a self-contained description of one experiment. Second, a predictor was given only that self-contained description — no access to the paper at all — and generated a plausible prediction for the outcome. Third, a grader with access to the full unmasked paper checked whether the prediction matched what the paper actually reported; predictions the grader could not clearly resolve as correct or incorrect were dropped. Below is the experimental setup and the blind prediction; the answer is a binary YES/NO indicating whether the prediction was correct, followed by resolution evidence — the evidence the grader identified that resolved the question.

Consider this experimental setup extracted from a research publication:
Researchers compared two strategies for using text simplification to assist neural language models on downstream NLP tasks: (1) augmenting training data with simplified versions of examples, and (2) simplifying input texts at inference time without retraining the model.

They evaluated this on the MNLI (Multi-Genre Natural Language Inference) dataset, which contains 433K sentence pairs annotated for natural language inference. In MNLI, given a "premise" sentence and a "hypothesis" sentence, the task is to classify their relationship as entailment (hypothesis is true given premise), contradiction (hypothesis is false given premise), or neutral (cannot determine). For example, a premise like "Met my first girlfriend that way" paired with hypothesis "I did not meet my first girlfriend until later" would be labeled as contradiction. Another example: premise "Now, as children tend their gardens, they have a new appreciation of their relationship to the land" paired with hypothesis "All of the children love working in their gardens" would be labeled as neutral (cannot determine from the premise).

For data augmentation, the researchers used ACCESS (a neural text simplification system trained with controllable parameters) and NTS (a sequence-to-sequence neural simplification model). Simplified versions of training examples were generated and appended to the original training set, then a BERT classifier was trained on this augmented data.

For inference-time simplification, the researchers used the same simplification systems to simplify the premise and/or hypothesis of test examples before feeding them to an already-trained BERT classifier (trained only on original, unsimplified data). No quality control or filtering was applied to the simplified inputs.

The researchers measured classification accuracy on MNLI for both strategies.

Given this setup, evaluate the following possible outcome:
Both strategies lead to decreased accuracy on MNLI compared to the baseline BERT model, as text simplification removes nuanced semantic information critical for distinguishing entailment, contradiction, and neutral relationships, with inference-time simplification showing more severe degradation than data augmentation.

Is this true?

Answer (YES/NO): NO